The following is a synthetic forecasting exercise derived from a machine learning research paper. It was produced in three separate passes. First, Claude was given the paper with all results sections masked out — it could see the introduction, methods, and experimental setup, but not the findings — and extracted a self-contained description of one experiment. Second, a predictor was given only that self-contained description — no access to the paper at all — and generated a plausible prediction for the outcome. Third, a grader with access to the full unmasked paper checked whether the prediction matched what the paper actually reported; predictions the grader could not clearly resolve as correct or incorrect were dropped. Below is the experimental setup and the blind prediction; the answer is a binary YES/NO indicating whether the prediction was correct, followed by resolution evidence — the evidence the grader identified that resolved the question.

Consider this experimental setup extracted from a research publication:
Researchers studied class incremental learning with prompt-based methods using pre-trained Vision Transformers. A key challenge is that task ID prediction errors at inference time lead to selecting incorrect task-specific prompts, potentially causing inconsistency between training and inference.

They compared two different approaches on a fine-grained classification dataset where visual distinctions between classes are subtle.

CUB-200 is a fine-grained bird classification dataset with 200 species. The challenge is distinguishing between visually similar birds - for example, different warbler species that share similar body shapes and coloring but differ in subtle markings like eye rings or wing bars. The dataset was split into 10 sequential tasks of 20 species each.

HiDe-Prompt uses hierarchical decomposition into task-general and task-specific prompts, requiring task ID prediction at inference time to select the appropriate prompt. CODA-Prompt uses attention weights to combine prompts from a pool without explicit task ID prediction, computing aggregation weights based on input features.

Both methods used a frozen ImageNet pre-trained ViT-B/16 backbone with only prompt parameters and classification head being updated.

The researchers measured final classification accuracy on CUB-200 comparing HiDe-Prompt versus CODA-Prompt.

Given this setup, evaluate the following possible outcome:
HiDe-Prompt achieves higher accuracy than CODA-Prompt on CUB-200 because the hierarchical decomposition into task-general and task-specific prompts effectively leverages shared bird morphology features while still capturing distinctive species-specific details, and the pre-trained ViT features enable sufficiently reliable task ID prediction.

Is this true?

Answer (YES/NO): YES